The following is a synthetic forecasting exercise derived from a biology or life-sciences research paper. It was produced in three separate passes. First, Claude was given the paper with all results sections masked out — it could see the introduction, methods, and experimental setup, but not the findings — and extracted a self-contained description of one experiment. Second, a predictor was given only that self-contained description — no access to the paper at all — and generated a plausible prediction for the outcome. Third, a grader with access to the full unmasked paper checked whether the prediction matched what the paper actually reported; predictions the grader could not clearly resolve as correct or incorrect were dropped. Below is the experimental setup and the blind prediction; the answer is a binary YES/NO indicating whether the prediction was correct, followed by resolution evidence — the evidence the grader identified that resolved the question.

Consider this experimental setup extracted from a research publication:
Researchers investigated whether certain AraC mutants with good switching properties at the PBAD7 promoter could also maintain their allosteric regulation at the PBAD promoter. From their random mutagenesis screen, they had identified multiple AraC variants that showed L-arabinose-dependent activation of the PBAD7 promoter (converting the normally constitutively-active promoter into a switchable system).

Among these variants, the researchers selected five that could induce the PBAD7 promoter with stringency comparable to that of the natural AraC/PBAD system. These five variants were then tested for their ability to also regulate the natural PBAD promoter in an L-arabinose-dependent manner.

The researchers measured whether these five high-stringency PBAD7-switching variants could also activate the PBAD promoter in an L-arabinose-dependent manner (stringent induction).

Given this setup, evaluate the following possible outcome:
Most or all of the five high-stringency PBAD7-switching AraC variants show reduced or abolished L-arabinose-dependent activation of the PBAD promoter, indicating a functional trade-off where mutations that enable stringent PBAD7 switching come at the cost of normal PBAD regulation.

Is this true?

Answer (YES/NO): NO